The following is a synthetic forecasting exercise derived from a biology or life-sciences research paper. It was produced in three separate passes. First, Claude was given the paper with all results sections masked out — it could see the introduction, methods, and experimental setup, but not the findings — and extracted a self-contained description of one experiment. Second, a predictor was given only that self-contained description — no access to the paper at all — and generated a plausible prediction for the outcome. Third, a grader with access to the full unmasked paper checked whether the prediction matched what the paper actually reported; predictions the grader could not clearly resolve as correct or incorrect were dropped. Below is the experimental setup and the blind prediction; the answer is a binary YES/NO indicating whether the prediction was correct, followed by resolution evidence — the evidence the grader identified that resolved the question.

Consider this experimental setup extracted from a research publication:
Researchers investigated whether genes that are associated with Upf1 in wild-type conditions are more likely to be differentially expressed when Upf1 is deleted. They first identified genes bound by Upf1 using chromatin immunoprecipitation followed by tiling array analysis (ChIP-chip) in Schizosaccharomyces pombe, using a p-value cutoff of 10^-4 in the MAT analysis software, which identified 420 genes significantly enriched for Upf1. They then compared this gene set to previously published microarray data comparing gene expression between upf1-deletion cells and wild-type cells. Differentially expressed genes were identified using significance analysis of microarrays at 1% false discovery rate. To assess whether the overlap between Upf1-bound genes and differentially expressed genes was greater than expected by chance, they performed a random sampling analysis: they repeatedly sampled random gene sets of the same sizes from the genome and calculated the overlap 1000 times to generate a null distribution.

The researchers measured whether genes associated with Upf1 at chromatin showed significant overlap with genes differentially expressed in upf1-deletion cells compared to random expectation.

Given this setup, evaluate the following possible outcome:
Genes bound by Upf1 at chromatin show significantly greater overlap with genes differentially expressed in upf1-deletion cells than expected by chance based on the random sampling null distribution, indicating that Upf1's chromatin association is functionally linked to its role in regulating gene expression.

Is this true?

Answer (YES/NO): YES